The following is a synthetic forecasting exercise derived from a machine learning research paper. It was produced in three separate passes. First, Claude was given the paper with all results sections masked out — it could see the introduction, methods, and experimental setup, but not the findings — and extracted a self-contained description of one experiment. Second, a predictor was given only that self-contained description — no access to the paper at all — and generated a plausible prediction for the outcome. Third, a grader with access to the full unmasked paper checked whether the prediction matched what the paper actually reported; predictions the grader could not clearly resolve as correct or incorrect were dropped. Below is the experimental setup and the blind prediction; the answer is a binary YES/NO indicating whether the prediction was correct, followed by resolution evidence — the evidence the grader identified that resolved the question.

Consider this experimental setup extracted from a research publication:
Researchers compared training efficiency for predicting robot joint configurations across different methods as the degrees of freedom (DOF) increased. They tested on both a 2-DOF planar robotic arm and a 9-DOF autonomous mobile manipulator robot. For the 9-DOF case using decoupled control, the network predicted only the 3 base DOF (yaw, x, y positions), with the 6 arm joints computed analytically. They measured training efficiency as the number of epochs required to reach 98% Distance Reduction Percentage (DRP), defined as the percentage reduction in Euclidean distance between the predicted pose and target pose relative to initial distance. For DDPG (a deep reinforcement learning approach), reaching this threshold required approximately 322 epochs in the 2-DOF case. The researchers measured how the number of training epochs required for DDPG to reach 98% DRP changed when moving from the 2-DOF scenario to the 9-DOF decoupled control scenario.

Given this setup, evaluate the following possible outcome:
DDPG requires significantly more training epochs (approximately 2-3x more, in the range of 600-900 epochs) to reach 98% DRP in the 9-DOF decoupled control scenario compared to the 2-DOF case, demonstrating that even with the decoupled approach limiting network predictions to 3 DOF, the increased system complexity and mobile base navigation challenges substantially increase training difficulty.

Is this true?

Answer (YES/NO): NO